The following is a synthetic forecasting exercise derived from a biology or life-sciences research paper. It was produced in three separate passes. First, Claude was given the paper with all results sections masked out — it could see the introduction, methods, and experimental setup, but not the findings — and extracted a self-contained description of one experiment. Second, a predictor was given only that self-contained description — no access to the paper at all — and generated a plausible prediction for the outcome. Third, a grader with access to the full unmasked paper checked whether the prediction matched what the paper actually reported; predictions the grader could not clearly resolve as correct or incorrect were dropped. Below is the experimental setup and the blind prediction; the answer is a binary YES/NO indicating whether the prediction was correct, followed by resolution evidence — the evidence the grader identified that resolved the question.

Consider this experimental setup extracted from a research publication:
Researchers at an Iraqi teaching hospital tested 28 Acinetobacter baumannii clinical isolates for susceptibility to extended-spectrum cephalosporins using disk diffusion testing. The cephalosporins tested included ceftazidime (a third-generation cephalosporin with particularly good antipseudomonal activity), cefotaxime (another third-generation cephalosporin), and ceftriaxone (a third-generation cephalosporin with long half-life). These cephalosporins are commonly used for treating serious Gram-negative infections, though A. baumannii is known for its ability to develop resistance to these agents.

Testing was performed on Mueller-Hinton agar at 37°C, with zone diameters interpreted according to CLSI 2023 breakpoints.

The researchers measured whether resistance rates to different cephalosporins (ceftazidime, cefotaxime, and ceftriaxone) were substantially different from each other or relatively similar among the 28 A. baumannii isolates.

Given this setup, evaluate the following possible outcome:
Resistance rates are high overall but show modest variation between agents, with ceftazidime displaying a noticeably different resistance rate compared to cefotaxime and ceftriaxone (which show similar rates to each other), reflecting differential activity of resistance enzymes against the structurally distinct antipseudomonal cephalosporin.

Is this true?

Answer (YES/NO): NO